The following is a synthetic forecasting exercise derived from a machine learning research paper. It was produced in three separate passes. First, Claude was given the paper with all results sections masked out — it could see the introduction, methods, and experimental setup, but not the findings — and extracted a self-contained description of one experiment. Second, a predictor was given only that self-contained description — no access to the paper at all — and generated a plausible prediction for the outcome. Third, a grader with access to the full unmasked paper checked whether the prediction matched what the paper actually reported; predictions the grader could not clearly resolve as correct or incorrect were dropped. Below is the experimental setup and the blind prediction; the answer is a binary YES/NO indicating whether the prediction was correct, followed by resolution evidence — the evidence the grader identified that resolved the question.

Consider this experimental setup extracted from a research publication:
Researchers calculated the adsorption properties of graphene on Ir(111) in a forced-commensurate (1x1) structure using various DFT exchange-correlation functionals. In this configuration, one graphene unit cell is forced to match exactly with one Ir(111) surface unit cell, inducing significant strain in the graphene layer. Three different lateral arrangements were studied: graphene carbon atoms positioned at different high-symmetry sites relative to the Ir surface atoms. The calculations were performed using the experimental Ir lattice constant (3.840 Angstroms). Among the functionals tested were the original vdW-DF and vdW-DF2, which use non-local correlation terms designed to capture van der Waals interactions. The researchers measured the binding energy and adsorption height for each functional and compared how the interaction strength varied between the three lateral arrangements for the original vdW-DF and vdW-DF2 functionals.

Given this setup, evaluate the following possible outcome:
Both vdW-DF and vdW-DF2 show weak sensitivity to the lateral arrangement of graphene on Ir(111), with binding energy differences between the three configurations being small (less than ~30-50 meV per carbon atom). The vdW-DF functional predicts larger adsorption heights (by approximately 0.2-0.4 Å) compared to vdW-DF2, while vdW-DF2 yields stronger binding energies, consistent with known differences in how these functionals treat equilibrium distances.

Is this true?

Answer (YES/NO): NO